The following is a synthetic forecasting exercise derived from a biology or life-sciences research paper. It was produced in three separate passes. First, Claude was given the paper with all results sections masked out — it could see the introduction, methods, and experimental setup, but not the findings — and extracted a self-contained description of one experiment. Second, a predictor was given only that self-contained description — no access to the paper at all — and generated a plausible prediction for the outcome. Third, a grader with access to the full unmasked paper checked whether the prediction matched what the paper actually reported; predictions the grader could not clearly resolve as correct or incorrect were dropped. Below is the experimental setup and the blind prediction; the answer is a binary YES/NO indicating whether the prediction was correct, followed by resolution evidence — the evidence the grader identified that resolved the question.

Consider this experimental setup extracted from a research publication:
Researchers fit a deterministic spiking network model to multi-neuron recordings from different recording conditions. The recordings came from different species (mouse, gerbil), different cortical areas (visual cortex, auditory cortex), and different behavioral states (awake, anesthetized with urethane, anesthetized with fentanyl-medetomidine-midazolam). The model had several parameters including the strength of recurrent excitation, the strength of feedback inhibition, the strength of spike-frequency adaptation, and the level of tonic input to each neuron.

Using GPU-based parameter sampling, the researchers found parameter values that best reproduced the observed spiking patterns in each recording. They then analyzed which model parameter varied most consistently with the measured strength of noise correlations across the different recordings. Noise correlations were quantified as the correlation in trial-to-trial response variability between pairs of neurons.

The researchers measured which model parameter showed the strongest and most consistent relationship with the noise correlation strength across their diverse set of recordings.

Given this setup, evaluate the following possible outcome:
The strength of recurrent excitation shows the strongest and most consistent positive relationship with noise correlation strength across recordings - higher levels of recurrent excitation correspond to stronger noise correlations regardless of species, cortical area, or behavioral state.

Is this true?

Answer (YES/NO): NO